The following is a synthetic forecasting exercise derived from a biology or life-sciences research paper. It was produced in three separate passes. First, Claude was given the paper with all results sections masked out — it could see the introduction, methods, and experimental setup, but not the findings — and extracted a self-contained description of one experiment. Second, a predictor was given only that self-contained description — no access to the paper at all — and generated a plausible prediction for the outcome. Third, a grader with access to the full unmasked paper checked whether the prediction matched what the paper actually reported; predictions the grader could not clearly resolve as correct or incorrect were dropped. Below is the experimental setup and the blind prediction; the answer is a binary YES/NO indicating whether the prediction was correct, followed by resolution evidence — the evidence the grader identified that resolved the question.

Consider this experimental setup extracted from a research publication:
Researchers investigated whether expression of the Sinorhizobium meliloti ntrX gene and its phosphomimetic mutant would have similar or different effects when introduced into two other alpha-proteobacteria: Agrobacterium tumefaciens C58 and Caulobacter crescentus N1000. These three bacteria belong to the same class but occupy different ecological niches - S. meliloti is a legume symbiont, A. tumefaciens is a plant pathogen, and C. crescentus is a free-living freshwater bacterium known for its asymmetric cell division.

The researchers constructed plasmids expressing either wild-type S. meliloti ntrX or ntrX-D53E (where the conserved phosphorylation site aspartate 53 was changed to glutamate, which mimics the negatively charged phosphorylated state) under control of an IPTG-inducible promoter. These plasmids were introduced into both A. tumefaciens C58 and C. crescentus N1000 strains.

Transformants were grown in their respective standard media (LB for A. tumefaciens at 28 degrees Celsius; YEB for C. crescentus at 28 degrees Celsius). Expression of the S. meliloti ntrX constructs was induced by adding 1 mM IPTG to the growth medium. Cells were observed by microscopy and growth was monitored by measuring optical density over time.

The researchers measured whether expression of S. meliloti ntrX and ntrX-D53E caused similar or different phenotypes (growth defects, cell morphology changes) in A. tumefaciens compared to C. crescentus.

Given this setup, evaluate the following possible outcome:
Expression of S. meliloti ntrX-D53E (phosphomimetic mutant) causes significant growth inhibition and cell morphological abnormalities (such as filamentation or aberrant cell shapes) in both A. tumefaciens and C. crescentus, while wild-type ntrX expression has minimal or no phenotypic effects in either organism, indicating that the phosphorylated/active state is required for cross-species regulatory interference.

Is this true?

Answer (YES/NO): NO